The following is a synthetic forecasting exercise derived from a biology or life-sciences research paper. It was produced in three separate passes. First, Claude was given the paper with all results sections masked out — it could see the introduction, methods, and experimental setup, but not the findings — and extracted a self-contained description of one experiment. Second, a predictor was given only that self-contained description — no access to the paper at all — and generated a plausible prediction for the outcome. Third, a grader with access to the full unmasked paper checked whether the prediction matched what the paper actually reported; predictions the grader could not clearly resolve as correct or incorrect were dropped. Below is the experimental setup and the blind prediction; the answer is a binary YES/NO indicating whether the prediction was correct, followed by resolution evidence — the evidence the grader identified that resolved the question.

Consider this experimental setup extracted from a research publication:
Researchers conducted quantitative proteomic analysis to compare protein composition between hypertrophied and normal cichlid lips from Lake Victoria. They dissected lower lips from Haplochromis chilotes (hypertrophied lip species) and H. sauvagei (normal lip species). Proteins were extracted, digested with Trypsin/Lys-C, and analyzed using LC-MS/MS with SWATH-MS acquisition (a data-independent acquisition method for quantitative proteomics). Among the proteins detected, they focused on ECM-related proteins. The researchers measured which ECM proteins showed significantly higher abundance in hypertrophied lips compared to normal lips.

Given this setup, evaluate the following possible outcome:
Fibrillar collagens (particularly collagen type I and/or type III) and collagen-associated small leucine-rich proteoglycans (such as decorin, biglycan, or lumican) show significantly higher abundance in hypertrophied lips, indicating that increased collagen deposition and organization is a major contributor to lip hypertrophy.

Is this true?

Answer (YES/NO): NO